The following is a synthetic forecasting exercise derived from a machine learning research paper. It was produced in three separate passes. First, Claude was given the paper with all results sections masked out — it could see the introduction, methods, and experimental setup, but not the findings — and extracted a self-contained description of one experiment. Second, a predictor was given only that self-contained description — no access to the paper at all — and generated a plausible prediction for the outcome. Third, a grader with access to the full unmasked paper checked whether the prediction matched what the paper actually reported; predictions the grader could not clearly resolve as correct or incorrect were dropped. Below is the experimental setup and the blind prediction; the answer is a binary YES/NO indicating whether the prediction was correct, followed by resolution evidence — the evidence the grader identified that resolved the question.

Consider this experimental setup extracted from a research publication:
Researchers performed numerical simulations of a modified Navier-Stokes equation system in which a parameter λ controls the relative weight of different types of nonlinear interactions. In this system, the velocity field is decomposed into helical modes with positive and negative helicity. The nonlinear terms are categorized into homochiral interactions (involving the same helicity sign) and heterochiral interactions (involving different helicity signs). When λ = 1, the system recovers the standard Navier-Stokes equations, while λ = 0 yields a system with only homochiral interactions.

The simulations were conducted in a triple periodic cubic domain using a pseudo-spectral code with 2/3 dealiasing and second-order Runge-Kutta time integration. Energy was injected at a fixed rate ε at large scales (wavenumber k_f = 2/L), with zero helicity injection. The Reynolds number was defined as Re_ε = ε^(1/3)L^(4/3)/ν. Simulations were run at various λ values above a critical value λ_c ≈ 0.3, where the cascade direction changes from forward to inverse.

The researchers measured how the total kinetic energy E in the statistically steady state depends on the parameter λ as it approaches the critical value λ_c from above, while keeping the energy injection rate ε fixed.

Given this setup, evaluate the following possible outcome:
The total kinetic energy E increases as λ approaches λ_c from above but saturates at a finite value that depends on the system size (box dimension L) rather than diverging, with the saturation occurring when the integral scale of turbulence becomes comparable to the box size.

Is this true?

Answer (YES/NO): NO